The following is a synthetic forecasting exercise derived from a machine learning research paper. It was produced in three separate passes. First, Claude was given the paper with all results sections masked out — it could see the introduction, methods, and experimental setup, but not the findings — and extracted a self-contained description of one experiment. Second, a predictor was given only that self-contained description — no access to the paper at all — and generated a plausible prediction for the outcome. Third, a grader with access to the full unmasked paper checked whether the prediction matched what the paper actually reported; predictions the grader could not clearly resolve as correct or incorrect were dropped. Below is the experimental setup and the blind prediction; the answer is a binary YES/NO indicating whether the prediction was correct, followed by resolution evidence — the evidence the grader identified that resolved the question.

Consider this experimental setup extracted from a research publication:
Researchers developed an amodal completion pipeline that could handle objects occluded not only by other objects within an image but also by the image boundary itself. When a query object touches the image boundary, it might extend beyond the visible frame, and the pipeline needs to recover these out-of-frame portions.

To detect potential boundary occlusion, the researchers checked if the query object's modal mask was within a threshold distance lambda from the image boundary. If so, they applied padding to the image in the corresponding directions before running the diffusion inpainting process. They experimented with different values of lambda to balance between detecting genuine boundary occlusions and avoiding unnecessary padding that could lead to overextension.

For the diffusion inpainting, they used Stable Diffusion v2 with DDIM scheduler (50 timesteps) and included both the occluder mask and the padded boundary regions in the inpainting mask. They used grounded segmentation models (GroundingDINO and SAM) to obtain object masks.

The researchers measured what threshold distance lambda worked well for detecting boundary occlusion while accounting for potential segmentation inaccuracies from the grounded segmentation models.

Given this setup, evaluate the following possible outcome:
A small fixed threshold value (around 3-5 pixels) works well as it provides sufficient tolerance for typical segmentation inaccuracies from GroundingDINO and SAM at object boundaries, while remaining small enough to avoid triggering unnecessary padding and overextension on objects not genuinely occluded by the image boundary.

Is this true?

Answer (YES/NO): NO